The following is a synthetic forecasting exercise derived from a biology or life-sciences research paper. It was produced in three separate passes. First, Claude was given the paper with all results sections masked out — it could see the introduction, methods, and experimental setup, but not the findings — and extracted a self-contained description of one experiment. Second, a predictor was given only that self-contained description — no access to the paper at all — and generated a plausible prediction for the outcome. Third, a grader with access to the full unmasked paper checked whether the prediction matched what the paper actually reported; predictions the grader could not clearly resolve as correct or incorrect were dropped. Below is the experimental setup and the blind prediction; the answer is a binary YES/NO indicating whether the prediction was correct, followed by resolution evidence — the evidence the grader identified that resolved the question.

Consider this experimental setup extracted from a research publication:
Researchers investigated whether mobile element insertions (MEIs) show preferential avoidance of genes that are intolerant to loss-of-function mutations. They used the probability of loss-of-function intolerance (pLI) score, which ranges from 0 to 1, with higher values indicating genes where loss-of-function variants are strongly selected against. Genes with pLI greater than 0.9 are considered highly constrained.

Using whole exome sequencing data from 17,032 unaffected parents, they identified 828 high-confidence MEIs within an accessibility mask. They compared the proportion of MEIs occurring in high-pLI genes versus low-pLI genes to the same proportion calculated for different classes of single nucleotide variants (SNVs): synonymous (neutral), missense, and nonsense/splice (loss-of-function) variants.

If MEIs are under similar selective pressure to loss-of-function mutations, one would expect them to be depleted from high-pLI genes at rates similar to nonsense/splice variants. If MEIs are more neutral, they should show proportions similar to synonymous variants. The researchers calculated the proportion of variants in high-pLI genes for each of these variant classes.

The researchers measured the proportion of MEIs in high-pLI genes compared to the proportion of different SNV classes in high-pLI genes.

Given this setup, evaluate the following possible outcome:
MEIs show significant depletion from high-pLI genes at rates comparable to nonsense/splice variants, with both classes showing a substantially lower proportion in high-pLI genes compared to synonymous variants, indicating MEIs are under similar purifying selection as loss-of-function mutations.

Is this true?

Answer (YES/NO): YES